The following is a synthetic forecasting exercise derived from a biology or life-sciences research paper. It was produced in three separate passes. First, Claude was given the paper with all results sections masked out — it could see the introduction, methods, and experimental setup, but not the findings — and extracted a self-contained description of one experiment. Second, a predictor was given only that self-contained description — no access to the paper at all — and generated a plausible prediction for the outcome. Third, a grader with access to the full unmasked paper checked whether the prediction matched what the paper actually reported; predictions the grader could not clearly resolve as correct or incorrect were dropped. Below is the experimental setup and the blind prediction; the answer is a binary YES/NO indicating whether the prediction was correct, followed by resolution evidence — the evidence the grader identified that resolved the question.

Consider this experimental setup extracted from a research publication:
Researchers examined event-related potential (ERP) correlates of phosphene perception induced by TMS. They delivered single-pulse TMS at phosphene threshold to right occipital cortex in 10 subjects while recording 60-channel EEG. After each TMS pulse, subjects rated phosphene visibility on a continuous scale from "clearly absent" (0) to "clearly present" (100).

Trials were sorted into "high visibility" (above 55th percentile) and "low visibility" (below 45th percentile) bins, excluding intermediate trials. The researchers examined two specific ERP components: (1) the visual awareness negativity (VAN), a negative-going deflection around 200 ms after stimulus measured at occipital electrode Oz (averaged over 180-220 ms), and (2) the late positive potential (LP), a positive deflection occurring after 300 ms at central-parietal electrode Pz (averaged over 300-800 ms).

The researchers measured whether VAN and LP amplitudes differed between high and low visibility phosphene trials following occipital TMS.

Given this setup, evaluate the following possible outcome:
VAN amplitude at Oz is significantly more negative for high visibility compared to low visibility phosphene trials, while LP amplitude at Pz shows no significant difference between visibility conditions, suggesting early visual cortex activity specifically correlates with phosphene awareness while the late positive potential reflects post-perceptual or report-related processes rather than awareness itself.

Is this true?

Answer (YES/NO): NO